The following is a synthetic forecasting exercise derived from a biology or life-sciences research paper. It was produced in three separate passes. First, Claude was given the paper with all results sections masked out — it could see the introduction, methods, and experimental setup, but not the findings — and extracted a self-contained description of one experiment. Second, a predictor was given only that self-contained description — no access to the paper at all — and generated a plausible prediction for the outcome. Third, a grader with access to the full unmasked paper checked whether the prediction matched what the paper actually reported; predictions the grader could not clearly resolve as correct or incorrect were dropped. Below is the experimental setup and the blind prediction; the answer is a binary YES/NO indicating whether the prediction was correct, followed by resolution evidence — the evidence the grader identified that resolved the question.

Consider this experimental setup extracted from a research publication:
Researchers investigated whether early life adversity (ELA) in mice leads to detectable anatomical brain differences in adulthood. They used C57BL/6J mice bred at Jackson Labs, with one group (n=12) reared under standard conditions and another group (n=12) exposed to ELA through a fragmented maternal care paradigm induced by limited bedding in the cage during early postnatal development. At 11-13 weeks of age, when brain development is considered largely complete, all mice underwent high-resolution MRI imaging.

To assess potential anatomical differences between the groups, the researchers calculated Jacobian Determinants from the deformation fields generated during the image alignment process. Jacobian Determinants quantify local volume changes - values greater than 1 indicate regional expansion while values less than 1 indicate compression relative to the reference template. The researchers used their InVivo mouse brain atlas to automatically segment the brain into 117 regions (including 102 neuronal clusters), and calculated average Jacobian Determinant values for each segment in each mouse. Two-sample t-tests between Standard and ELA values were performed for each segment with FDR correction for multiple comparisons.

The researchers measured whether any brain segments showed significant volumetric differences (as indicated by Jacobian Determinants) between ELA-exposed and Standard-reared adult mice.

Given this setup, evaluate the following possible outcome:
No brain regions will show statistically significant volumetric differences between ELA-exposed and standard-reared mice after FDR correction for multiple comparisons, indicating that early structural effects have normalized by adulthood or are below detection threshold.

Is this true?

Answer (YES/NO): YES